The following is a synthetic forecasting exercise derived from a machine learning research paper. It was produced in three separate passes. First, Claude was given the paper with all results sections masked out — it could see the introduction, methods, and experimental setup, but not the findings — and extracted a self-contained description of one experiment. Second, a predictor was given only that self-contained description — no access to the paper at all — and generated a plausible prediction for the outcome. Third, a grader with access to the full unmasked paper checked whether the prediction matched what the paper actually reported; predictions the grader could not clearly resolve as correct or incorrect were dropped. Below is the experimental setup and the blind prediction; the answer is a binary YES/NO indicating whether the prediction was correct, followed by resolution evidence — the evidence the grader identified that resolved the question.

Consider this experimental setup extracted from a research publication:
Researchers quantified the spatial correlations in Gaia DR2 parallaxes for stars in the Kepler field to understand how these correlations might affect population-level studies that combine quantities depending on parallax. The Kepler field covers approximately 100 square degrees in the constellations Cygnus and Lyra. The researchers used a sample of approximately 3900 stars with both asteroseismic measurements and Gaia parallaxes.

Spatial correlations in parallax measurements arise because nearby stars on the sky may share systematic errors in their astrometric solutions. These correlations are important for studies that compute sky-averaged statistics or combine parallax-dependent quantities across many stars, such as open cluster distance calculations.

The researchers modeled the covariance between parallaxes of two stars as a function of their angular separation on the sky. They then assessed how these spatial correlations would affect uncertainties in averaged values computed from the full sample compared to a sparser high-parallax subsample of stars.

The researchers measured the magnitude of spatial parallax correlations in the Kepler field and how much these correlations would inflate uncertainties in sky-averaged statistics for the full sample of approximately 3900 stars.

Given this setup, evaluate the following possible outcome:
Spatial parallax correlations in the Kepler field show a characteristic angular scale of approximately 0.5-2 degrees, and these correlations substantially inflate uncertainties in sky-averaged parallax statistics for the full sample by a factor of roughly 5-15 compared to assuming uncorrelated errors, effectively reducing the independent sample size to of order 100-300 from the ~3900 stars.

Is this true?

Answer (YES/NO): NO